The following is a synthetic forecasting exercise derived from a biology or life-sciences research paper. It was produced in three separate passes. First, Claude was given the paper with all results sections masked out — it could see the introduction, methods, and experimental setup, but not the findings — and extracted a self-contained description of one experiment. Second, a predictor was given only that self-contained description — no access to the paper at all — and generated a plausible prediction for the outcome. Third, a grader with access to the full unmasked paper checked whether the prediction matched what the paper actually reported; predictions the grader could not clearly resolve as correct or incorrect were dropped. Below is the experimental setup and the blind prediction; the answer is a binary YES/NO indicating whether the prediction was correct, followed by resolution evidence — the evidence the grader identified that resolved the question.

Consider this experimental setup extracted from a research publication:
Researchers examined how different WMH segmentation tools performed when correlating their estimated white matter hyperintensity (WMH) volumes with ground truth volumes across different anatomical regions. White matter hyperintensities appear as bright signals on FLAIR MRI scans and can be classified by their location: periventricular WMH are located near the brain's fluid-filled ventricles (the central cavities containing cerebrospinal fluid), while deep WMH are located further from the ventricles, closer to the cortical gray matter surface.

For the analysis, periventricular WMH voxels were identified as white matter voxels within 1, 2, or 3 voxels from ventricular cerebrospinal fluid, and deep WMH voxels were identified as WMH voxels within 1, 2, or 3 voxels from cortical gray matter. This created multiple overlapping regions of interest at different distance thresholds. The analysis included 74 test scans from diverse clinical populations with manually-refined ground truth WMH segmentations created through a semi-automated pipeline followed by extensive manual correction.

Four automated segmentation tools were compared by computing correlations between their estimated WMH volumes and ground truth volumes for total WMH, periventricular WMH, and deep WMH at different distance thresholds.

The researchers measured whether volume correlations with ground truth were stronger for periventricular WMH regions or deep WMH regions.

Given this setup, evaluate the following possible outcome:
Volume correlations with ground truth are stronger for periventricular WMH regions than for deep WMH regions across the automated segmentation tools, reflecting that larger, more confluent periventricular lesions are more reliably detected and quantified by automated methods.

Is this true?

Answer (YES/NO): NO